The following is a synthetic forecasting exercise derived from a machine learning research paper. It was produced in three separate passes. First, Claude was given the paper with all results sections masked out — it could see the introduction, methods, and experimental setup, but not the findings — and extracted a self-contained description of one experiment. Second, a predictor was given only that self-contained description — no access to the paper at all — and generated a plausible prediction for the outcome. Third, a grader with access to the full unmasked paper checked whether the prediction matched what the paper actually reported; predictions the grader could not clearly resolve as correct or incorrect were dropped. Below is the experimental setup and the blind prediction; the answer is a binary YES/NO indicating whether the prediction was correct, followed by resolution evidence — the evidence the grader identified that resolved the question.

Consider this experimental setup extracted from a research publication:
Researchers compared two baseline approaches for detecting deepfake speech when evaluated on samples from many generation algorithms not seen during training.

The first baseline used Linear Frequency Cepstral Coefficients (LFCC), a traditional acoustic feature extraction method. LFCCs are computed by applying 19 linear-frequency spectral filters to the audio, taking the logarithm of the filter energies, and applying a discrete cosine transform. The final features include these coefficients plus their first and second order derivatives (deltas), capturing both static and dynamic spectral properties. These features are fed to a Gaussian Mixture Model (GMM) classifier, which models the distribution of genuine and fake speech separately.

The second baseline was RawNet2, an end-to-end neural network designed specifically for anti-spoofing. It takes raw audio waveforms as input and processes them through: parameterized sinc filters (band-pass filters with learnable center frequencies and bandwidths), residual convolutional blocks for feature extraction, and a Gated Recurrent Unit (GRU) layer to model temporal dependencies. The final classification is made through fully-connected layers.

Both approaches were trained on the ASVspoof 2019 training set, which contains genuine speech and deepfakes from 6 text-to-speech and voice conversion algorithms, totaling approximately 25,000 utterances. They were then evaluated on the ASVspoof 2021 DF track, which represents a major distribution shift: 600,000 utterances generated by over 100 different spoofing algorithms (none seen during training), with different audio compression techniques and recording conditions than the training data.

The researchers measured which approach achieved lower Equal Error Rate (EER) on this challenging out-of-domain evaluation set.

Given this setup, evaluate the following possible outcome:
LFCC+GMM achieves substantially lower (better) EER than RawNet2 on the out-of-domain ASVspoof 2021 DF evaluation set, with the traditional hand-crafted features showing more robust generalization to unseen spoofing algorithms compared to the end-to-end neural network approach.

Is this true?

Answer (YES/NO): NO